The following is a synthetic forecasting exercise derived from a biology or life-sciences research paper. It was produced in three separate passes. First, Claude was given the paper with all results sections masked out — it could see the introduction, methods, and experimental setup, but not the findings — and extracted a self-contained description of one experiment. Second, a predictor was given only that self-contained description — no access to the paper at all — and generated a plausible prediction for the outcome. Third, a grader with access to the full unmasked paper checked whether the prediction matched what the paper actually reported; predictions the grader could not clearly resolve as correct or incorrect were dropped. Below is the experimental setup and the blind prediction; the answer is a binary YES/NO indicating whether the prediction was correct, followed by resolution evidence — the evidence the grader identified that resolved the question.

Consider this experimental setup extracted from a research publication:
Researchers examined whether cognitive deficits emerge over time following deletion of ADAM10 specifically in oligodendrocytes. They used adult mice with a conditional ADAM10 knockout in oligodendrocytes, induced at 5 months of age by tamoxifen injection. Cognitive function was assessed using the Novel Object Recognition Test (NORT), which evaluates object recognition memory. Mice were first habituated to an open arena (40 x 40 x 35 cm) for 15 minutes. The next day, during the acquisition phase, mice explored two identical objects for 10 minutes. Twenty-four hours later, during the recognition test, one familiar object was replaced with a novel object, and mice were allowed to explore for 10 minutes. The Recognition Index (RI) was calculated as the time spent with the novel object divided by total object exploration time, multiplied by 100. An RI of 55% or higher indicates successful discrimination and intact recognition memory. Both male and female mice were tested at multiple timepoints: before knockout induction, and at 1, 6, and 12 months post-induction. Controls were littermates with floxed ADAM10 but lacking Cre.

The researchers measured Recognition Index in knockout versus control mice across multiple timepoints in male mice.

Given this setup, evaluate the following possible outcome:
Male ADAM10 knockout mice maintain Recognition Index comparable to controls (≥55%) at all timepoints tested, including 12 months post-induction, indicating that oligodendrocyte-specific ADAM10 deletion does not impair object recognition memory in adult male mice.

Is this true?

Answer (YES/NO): NO